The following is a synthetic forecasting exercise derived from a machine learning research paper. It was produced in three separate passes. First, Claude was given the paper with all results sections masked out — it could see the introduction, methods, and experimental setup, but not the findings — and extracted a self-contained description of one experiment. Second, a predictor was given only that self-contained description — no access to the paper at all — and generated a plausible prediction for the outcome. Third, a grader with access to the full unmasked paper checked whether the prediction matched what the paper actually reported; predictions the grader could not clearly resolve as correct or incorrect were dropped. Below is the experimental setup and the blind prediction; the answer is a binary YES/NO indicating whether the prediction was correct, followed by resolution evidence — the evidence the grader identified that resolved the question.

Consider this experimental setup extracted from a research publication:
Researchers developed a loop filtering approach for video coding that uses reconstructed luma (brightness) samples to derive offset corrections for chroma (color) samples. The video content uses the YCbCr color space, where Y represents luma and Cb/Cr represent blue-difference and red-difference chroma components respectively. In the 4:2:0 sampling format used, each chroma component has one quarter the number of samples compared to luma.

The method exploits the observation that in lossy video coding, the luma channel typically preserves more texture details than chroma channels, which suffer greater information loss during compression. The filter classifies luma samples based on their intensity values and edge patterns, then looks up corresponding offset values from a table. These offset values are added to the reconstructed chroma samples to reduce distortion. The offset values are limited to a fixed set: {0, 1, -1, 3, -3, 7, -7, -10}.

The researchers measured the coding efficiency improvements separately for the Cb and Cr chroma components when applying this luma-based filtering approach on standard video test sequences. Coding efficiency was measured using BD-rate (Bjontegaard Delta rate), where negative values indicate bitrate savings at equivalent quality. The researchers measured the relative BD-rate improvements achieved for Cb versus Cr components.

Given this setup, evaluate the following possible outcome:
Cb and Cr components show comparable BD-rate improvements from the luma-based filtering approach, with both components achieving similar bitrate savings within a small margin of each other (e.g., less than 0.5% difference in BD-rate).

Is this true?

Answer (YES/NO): YES